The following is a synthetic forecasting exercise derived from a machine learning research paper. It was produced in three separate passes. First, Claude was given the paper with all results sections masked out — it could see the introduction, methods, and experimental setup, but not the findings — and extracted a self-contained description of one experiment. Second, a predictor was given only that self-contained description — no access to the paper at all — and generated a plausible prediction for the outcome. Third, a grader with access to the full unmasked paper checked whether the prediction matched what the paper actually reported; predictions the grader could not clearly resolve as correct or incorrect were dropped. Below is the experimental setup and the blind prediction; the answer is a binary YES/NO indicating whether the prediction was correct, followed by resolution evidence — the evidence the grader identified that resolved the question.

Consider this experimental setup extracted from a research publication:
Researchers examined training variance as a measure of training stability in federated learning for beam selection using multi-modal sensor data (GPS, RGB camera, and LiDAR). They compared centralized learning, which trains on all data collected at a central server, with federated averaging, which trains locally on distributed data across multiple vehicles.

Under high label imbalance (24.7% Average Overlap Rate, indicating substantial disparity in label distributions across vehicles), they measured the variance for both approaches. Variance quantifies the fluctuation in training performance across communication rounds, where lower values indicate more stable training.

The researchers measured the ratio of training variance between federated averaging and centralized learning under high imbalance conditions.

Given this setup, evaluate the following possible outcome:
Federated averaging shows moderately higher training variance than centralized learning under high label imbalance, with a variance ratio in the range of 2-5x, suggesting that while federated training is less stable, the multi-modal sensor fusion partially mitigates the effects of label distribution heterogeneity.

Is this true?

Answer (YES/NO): NO